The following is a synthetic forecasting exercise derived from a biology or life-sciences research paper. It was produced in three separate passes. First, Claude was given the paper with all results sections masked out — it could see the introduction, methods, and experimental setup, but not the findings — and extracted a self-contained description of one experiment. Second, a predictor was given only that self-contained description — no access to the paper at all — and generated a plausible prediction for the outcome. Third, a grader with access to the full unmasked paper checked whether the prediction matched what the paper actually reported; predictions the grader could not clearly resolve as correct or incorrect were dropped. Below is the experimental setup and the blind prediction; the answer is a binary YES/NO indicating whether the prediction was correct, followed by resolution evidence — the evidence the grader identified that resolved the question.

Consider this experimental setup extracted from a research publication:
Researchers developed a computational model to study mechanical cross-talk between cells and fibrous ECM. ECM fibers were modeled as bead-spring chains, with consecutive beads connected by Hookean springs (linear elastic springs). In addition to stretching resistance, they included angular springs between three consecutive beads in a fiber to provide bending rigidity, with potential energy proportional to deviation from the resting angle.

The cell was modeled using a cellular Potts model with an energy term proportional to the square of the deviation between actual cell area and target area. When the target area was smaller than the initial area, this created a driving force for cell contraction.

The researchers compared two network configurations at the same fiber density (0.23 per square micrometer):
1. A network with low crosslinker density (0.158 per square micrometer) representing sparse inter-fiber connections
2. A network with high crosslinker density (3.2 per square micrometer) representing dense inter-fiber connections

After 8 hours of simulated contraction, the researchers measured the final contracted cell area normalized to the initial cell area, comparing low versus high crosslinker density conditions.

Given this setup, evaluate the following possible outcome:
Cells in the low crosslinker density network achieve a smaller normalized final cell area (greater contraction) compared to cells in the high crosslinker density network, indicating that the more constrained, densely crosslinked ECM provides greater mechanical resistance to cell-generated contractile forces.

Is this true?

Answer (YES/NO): YES